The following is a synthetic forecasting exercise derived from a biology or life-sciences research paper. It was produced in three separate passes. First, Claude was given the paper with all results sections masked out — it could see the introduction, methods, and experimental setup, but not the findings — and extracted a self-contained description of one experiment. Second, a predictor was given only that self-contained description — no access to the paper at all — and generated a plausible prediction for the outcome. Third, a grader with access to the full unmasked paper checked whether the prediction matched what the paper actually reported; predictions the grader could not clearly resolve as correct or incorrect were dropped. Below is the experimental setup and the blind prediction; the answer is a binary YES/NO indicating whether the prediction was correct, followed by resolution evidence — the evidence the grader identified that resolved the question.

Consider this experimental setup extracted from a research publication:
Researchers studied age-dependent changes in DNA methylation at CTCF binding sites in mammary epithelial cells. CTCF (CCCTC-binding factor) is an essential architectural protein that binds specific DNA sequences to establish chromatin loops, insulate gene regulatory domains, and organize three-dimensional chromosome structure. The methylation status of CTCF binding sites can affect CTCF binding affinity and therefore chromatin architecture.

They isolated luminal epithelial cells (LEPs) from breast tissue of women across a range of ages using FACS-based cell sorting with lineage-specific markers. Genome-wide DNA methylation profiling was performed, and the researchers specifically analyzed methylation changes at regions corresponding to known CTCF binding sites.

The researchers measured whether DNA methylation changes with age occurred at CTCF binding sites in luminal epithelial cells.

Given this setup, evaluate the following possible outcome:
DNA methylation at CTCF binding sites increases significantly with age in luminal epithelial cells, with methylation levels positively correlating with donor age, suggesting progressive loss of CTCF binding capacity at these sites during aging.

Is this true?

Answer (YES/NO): NO